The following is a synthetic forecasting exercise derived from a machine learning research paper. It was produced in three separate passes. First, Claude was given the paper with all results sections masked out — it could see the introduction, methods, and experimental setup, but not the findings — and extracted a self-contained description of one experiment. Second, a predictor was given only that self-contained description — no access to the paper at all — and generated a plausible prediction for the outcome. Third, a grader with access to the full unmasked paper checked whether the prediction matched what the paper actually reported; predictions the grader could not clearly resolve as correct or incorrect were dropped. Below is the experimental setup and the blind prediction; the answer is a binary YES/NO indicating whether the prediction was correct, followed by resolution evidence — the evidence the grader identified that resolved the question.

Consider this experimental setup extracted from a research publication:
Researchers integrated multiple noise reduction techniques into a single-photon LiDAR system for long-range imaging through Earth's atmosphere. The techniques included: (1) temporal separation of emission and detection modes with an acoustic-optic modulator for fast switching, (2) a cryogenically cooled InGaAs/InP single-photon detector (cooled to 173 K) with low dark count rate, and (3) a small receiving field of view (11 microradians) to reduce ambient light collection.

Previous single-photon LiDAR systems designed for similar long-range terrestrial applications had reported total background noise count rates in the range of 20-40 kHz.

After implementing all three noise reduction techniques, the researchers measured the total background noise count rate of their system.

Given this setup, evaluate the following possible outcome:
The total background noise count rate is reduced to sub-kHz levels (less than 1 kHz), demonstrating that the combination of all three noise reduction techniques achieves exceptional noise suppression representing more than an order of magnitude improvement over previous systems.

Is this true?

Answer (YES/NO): YES